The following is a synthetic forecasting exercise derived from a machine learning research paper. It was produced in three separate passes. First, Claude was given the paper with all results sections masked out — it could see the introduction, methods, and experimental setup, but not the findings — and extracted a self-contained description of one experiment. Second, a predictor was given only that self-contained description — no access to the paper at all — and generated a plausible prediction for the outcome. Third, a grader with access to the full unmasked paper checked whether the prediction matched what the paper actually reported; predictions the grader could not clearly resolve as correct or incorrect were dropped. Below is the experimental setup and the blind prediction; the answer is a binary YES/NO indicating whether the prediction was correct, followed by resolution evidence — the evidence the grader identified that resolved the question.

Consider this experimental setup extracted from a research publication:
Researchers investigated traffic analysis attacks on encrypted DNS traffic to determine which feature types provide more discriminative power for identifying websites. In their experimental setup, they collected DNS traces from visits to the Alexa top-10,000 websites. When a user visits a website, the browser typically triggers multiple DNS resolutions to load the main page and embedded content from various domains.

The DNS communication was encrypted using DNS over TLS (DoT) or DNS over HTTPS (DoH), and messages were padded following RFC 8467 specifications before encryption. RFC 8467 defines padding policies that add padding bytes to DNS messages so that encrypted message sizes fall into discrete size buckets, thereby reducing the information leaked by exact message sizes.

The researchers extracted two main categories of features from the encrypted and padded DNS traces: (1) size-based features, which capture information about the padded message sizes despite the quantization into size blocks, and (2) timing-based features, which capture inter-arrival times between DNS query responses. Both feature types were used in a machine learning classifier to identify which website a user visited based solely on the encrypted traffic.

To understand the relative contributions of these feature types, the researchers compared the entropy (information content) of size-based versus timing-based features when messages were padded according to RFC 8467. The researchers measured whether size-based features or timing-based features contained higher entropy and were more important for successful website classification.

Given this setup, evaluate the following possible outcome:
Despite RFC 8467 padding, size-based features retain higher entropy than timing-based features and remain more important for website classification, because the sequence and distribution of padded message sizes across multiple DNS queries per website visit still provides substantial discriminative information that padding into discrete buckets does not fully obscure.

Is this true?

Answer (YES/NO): NO